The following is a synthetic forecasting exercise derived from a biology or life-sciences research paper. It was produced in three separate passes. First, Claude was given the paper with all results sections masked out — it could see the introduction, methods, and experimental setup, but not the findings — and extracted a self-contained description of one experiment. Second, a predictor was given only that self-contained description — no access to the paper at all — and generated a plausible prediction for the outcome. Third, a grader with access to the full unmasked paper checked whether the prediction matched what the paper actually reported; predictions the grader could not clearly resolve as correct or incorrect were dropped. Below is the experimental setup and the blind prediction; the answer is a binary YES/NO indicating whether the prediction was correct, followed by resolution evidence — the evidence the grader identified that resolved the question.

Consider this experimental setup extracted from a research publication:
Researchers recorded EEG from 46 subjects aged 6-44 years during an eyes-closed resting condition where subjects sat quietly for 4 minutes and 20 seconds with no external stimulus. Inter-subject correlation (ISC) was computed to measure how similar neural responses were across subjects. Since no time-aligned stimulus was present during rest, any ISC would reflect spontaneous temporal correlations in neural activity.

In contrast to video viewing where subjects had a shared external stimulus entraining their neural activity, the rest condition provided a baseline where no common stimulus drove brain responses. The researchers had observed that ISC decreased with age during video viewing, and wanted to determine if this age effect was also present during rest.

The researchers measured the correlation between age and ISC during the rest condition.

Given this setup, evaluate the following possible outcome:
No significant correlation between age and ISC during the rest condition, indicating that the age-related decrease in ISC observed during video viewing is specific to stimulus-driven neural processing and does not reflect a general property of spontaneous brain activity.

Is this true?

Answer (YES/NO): YES